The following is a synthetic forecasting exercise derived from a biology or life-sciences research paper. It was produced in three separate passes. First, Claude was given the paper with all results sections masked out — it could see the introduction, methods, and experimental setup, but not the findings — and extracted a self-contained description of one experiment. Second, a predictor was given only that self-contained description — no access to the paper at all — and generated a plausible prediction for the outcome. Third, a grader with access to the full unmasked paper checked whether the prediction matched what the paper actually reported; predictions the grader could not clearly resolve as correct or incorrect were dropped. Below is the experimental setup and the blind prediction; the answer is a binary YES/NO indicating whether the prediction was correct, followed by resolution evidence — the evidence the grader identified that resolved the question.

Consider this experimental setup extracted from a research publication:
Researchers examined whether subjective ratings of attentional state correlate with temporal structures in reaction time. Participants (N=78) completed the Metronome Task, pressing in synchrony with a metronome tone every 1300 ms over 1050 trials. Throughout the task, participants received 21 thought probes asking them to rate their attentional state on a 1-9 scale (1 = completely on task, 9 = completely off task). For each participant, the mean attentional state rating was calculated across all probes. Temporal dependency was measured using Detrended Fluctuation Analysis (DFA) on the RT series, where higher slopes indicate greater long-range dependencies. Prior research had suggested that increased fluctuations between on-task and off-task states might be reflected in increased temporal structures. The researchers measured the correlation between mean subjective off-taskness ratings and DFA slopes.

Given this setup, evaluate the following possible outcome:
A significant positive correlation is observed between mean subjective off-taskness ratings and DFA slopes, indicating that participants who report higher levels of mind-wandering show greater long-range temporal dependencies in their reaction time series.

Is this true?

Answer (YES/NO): NO